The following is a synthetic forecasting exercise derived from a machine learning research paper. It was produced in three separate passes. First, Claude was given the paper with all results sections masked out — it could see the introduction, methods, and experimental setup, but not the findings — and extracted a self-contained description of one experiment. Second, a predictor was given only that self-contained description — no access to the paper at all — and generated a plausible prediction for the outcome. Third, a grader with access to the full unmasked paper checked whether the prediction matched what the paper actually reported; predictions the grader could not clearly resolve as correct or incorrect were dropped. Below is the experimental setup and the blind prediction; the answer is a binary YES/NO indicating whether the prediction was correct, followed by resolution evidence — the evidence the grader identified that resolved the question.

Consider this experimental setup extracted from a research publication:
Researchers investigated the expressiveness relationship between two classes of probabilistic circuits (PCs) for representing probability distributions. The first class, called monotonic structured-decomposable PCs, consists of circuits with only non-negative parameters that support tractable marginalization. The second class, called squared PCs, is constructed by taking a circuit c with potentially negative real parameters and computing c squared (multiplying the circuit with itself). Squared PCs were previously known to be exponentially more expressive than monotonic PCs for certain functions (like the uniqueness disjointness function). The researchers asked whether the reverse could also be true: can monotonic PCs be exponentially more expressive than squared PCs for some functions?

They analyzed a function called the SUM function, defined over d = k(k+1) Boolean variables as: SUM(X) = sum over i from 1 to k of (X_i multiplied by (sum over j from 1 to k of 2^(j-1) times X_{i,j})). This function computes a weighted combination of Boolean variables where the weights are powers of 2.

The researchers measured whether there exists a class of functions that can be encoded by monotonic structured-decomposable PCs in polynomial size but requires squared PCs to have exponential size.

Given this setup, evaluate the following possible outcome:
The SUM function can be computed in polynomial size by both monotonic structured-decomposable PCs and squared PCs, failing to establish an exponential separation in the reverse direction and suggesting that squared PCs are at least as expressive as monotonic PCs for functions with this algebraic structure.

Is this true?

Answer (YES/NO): NO